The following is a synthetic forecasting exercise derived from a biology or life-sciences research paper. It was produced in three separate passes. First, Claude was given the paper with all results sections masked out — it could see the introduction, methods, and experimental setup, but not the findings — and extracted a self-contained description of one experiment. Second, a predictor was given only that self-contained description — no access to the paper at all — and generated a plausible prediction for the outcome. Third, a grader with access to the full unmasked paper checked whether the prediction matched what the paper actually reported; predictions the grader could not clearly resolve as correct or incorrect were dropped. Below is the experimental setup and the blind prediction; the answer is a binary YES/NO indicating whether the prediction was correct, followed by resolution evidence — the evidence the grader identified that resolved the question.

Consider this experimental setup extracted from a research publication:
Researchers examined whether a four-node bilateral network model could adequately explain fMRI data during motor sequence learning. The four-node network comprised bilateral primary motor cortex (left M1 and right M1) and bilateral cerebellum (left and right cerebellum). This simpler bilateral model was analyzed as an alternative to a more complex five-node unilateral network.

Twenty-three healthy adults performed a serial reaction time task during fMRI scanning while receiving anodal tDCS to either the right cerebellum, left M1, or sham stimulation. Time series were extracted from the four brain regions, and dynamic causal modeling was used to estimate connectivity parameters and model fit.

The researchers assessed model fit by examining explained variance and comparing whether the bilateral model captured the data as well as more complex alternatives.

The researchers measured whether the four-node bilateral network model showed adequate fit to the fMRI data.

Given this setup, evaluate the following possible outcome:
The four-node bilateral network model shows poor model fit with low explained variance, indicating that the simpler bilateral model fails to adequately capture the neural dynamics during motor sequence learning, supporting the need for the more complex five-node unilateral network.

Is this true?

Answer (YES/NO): YES